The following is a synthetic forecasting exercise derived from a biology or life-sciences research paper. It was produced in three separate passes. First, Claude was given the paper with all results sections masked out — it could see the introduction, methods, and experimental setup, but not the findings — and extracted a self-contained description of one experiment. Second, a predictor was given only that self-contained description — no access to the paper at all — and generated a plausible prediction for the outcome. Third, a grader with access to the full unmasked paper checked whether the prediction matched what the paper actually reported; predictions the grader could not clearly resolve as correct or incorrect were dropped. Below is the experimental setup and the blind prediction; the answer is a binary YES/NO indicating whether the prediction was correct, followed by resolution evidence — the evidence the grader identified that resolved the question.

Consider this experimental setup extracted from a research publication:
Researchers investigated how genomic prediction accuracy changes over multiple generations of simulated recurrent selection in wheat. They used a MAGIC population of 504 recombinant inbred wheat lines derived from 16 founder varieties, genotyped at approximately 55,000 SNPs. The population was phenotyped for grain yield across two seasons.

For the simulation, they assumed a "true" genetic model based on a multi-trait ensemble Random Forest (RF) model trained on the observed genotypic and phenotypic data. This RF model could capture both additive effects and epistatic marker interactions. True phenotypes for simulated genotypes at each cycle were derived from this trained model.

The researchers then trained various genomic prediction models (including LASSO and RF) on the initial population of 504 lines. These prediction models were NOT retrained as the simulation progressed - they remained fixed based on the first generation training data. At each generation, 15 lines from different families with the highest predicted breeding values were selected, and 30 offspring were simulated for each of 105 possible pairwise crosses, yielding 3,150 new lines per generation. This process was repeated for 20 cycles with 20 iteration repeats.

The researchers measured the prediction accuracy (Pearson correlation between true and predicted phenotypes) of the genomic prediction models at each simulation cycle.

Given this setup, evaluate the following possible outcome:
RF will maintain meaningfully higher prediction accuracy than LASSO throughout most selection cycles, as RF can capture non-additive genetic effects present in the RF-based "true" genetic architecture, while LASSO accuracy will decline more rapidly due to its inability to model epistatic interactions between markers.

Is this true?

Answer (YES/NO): YES